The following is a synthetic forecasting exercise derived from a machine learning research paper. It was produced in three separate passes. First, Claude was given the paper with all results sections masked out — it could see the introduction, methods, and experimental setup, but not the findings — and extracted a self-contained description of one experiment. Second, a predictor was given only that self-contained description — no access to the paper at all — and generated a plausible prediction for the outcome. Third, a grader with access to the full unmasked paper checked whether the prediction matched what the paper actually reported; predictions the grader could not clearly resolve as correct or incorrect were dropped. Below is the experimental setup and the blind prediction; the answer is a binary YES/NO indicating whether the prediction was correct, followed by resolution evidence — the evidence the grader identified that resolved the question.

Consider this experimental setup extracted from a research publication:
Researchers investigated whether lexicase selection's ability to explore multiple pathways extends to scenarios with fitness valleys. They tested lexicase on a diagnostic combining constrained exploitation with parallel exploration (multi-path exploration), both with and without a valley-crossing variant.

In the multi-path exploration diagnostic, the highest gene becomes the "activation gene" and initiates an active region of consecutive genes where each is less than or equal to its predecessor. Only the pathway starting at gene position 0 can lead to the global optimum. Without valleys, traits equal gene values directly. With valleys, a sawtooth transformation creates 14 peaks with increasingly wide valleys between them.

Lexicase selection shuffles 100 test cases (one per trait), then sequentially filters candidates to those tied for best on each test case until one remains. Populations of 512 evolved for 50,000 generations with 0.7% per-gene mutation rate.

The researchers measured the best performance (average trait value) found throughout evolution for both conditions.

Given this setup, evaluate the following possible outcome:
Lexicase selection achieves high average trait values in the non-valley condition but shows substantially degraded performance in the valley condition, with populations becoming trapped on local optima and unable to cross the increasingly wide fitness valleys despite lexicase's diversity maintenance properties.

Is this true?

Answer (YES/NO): YES